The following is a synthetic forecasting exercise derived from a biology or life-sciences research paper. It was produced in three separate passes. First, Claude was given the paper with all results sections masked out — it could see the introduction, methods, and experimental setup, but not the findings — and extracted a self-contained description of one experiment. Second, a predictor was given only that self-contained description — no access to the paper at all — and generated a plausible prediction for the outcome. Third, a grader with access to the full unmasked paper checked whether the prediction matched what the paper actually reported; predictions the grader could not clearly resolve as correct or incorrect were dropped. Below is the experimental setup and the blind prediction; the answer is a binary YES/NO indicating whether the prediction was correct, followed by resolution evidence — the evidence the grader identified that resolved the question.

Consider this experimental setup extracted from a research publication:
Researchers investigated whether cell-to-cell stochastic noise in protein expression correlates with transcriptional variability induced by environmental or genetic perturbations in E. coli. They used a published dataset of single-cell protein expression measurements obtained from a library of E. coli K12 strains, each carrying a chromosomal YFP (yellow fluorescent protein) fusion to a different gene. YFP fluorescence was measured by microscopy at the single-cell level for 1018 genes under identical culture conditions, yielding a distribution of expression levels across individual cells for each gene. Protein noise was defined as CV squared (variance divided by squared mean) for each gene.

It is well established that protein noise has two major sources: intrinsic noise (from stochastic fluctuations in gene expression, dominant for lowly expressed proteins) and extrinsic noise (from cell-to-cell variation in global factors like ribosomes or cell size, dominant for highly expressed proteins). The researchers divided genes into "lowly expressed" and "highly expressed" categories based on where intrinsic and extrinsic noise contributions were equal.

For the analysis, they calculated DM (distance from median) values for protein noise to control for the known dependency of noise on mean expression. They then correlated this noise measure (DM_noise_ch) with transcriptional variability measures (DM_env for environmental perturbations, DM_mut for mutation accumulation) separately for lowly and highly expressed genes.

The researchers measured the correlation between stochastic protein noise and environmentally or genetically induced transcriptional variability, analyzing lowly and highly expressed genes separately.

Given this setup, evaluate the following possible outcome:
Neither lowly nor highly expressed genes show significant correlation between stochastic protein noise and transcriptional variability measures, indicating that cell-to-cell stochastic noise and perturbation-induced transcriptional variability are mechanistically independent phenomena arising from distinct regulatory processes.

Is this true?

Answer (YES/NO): NO